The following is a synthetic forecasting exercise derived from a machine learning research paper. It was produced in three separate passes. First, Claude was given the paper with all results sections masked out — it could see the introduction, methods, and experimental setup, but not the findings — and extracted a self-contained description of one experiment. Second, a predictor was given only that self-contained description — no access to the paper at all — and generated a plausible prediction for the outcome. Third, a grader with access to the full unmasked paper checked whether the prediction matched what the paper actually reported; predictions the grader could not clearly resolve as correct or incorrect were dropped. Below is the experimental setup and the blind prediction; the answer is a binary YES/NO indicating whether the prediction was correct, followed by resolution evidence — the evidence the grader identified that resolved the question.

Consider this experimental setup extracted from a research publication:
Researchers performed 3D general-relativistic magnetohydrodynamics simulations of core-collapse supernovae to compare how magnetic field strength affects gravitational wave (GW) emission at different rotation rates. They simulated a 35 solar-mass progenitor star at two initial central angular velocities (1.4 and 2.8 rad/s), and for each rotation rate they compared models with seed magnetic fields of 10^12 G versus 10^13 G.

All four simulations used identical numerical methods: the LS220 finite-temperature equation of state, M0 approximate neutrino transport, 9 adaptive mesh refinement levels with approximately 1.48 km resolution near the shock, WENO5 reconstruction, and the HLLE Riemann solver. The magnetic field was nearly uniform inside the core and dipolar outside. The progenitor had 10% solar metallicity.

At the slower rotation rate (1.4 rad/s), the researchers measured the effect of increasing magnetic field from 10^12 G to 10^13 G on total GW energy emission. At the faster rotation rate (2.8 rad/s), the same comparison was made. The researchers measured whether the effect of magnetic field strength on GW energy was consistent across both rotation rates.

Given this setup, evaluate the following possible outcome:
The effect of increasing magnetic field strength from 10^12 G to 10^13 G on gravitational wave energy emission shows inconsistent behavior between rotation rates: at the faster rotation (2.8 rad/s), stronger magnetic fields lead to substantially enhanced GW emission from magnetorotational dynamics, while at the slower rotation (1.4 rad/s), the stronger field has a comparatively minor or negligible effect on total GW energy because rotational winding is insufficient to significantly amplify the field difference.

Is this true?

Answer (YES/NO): NO